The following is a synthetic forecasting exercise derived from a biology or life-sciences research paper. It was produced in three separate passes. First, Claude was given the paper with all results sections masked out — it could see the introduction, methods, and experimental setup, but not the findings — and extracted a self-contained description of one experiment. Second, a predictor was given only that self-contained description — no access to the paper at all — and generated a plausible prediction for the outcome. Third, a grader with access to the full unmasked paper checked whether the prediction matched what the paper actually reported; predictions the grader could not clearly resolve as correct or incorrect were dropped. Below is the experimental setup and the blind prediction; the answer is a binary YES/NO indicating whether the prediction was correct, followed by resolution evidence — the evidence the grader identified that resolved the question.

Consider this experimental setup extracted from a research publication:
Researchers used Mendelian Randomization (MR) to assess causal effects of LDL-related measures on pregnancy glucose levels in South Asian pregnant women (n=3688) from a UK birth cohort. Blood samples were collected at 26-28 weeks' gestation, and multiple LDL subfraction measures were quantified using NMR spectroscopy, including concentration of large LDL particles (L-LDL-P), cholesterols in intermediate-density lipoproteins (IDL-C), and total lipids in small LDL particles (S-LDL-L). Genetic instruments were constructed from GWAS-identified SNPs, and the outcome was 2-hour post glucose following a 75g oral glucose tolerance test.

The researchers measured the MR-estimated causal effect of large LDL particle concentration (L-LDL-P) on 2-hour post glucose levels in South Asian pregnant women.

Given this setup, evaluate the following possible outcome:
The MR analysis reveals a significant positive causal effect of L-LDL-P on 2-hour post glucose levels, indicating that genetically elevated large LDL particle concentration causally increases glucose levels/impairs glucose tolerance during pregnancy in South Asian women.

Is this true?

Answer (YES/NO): NO